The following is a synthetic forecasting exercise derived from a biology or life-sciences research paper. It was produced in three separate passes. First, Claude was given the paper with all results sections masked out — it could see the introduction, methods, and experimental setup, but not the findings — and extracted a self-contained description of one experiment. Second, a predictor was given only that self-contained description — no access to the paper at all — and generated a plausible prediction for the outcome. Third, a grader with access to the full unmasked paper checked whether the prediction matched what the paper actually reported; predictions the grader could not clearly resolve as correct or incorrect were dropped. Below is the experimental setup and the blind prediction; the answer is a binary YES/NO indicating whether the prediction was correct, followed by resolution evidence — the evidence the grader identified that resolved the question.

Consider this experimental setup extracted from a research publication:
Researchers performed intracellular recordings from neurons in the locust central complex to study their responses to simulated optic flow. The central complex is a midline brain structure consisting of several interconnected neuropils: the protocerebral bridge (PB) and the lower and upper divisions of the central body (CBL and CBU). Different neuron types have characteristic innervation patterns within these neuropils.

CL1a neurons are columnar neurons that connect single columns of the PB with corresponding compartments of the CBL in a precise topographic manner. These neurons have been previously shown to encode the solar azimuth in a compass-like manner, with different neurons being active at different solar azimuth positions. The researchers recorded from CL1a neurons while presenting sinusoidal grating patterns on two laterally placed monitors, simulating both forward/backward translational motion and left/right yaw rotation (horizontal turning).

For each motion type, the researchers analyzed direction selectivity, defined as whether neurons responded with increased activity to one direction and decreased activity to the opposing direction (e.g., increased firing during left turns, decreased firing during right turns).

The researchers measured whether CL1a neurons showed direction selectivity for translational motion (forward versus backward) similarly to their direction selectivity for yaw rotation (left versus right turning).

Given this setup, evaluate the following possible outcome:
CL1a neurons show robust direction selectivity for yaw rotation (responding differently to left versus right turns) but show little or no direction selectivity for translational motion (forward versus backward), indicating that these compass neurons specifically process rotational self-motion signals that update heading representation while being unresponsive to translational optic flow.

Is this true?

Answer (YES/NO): NO